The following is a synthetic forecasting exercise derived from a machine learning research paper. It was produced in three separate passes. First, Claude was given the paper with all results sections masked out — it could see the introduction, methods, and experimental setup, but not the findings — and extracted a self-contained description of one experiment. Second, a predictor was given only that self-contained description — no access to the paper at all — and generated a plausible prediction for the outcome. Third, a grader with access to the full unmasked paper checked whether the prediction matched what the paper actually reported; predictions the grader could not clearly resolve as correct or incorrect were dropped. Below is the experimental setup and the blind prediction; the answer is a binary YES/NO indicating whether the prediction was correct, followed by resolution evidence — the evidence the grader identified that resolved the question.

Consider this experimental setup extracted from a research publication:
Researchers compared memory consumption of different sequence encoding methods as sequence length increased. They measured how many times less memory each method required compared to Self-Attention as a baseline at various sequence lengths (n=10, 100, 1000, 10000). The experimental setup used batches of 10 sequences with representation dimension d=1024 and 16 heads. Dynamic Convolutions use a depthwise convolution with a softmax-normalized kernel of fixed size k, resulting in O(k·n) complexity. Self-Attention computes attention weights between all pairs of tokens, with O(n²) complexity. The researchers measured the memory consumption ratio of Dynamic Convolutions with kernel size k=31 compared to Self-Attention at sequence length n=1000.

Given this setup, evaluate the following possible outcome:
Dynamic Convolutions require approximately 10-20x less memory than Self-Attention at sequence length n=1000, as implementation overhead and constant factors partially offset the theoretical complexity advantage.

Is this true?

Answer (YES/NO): NO